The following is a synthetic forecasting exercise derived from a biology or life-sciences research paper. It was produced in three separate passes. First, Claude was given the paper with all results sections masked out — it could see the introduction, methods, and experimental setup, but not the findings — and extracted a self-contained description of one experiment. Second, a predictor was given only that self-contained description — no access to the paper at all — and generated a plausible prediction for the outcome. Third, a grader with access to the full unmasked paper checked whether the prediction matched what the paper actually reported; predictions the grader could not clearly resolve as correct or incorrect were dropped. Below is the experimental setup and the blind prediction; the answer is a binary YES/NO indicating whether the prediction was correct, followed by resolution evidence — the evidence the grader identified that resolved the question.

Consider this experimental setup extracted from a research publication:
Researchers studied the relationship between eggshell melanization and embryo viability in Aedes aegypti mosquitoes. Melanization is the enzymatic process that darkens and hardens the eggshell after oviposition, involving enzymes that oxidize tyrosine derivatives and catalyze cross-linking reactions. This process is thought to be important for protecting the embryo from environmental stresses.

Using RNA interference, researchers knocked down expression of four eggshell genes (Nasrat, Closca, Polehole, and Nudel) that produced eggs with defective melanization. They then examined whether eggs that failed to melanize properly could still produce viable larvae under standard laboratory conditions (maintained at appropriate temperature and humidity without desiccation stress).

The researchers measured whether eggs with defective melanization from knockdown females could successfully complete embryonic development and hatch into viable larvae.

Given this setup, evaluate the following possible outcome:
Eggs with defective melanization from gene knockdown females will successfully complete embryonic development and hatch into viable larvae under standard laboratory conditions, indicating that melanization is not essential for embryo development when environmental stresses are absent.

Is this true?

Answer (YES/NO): NO